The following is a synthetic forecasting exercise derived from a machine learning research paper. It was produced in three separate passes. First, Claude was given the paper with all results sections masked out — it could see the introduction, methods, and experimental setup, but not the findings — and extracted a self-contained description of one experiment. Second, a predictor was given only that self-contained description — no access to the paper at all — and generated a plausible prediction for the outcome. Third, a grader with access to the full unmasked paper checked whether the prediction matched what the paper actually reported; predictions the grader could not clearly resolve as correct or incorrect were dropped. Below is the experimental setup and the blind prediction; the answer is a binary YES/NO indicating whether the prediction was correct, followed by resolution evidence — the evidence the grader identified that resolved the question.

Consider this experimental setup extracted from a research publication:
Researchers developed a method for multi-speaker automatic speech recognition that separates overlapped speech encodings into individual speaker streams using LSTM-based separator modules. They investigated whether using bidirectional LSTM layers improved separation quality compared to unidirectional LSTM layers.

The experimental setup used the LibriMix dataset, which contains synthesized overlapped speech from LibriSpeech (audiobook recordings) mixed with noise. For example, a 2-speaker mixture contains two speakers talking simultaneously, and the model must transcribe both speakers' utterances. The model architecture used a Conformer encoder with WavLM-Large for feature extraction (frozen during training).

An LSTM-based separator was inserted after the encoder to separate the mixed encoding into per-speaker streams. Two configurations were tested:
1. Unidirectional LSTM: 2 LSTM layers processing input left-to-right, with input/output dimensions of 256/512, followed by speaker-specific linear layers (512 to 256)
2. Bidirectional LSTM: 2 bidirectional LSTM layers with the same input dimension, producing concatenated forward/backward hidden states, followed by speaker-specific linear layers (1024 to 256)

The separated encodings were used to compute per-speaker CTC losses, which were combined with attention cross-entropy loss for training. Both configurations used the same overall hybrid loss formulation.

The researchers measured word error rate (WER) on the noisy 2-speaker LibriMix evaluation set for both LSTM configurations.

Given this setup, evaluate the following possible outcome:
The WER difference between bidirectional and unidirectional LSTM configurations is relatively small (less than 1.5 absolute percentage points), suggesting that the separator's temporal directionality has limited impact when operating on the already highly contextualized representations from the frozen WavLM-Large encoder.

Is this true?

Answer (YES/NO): YES